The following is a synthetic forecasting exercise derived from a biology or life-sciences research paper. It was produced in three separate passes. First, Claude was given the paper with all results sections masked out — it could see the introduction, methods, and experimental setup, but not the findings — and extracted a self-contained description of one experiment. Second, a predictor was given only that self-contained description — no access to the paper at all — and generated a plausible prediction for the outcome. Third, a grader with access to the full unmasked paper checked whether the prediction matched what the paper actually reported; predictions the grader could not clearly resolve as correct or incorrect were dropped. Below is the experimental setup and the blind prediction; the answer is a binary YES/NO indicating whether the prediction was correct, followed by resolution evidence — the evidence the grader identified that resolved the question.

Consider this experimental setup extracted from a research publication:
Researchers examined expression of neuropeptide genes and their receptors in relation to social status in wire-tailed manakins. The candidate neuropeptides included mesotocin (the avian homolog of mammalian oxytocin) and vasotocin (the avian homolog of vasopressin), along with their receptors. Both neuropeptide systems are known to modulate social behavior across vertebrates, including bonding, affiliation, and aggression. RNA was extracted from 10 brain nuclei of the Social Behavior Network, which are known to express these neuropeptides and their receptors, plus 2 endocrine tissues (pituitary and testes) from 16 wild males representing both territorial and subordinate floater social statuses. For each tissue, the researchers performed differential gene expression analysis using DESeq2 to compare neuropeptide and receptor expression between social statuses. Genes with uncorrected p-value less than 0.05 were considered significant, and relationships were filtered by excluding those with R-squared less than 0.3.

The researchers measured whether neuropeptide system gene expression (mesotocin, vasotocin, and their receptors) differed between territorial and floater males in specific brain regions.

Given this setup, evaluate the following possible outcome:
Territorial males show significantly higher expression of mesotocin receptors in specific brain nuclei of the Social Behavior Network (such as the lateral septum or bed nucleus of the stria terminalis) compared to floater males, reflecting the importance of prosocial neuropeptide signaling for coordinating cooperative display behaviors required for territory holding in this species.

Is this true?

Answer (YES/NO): NO